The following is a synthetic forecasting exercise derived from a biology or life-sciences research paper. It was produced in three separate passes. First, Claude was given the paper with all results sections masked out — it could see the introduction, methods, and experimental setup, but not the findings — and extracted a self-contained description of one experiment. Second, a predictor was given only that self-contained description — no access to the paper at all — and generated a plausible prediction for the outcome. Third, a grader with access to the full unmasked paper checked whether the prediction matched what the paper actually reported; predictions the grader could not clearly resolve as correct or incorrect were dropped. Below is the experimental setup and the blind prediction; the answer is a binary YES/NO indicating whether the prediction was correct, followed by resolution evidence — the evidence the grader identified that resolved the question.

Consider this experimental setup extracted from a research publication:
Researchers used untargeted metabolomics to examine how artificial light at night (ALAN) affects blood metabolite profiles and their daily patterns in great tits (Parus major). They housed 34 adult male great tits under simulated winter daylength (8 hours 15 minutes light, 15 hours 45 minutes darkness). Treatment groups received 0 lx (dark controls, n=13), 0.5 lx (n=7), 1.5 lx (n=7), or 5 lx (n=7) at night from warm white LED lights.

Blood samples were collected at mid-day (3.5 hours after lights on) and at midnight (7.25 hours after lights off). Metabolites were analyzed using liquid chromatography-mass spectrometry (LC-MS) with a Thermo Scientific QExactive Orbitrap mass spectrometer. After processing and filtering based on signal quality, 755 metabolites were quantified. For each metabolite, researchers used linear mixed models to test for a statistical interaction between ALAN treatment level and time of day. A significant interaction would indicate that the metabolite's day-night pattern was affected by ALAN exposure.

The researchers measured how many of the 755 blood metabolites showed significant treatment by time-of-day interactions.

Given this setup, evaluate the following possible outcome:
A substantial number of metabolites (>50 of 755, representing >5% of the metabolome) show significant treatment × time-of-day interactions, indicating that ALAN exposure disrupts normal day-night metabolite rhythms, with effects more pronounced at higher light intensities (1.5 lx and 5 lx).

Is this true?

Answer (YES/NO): YES